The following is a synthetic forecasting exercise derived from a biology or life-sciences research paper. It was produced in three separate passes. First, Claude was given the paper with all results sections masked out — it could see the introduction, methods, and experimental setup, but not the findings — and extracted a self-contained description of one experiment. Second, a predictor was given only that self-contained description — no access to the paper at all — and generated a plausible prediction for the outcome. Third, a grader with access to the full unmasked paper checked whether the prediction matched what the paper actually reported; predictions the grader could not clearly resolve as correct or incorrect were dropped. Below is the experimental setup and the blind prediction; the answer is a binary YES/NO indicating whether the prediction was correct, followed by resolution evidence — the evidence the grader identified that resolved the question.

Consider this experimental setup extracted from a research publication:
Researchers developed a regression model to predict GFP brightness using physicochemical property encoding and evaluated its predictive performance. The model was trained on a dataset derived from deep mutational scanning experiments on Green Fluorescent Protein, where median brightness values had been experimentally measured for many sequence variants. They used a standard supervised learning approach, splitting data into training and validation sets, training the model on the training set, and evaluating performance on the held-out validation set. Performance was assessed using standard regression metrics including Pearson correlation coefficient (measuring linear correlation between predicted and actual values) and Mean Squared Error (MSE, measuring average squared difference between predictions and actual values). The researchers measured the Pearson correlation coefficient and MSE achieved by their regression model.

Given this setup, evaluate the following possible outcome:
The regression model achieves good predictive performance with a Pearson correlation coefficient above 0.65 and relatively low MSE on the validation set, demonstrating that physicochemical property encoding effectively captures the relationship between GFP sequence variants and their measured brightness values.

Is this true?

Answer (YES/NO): YES